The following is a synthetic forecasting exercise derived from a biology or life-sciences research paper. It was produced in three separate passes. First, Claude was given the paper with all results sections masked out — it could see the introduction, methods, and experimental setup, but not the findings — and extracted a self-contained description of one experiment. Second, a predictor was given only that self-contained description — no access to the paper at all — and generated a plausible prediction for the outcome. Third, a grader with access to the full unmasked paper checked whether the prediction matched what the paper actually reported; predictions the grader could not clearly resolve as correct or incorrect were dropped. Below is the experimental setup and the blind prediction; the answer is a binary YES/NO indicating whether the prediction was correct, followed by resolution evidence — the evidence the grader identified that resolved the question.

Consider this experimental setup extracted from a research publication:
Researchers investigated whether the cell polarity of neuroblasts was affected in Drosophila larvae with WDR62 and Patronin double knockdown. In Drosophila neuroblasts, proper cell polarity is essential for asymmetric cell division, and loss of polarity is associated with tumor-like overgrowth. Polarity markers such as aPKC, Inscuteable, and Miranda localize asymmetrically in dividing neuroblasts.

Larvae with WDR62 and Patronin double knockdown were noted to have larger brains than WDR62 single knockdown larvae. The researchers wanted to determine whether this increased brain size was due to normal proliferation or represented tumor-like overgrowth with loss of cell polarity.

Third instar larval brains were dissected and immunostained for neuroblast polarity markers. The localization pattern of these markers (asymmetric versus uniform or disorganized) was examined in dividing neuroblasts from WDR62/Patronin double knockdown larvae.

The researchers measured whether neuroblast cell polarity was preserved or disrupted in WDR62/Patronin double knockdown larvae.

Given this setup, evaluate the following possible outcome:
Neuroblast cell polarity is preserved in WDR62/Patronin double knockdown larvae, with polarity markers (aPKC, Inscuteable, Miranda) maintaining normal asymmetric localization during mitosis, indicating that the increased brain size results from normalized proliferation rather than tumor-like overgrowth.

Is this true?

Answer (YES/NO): YES